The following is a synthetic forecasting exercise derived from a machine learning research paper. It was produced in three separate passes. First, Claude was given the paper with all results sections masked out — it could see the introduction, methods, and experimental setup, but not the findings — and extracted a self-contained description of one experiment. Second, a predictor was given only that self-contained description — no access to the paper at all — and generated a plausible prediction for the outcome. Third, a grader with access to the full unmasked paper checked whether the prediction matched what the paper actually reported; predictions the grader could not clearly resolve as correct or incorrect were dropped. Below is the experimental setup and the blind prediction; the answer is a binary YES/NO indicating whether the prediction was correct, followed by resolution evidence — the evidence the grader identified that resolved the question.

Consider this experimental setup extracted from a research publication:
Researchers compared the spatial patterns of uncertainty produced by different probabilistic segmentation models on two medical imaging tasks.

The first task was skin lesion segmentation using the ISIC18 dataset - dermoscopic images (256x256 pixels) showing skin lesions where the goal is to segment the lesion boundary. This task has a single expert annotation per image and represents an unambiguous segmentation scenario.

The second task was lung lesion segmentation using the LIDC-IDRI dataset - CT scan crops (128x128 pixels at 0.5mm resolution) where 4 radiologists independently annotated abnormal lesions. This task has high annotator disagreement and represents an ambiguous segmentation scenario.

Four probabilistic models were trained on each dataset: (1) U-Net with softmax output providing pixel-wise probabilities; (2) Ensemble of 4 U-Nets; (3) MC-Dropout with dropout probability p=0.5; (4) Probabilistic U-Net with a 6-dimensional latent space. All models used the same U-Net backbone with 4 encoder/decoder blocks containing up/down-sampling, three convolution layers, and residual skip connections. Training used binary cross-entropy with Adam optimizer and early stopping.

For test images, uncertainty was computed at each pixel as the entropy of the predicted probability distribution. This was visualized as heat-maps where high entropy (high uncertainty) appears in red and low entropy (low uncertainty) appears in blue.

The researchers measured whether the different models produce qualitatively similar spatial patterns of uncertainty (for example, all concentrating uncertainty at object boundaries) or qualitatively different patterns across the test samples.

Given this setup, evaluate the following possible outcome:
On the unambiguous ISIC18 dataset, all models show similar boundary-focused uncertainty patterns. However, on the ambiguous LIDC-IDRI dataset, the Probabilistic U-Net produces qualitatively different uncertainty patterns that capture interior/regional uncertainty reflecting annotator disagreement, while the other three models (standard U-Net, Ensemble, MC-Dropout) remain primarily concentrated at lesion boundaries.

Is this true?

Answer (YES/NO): NO